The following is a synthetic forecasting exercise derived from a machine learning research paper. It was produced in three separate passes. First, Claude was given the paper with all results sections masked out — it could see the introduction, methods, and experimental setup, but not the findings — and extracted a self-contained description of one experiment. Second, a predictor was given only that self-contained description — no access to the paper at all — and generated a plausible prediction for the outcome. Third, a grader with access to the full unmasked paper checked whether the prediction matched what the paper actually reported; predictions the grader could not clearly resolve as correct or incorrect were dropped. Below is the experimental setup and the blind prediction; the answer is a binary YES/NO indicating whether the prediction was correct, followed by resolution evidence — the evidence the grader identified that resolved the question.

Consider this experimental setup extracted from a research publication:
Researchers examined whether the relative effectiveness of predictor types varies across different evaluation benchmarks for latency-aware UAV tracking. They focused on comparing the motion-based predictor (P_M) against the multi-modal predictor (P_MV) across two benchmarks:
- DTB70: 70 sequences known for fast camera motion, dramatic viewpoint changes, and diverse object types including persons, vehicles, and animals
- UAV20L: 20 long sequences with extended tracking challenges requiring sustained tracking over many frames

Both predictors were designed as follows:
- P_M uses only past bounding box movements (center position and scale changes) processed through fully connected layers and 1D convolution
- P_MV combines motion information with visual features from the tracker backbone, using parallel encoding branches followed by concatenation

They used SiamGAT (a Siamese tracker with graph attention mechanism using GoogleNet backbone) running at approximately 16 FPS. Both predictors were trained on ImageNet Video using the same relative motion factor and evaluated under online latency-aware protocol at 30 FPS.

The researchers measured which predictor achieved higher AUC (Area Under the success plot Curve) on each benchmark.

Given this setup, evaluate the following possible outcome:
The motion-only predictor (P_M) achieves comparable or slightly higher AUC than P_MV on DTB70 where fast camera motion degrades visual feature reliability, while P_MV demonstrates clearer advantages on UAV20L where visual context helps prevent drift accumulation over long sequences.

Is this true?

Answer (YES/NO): NO